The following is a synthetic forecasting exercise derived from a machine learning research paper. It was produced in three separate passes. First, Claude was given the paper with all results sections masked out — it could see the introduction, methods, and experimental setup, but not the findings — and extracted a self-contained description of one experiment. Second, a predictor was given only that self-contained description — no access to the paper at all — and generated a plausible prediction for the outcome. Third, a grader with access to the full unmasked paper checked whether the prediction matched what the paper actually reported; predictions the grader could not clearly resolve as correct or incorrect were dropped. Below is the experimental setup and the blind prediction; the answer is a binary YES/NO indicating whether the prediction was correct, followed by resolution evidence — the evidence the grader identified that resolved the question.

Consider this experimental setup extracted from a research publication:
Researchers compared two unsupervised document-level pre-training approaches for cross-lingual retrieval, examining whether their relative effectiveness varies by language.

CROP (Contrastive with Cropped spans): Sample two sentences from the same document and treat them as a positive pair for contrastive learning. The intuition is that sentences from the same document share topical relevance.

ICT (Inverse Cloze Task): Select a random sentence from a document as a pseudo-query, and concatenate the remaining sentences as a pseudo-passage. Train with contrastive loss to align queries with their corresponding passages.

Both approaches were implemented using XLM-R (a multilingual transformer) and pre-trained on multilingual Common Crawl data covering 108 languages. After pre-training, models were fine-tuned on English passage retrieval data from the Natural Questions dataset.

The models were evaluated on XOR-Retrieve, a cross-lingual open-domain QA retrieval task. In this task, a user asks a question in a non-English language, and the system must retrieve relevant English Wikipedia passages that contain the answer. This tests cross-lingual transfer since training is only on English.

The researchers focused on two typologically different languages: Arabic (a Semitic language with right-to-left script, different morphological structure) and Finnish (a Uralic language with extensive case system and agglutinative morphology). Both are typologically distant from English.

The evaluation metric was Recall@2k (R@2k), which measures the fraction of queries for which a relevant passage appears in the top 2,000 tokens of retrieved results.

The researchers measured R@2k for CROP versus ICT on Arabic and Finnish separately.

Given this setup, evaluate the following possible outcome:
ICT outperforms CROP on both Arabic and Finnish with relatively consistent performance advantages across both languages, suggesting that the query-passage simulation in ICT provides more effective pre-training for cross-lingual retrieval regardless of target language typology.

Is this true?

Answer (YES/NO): NO